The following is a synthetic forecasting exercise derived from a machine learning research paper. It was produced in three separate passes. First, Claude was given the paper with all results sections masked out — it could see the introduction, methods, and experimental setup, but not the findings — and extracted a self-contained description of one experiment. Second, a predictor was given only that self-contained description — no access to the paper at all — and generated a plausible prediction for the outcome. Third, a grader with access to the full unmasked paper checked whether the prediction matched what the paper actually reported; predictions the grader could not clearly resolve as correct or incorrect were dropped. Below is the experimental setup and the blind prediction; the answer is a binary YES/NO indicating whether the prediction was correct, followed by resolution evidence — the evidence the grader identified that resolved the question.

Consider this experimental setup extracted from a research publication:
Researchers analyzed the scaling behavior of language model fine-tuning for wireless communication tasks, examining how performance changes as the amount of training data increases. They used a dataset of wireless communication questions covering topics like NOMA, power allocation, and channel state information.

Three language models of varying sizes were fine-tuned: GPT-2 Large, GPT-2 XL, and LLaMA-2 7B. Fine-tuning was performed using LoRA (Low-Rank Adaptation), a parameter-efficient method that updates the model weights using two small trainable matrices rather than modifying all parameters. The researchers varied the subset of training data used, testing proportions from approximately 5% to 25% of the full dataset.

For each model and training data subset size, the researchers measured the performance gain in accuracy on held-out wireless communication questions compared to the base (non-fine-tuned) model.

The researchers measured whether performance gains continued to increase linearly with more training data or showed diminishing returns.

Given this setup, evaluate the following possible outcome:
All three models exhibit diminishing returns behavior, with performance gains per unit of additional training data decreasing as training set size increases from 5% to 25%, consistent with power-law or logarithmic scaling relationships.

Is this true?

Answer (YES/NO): NO